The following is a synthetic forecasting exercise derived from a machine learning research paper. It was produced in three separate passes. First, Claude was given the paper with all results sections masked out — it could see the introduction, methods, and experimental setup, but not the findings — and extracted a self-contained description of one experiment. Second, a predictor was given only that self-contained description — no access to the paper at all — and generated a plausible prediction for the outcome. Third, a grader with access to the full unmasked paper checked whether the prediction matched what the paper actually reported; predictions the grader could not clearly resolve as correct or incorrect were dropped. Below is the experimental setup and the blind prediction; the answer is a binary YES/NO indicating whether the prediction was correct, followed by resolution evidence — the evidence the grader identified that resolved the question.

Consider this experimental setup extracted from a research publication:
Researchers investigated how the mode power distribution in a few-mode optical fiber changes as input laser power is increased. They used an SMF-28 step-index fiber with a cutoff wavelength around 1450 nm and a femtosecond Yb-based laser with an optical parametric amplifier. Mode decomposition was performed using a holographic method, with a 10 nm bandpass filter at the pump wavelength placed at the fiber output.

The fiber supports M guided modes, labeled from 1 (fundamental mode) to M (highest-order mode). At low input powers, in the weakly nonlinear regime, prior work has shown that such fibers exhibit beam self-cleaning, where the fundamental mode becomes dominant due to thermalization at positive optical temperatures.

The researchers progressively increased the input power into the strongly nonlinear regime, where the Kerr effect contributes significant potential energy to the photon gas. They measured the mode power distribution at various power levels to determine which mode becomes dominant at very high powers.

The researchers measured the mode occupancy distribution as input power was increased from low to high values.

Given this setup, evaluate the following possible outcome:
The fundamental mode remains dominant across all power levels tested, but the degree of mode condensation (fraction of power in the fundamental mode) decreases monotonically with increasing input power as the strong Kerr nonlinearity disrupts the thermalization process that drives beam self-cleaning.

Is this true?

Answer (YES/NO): NO